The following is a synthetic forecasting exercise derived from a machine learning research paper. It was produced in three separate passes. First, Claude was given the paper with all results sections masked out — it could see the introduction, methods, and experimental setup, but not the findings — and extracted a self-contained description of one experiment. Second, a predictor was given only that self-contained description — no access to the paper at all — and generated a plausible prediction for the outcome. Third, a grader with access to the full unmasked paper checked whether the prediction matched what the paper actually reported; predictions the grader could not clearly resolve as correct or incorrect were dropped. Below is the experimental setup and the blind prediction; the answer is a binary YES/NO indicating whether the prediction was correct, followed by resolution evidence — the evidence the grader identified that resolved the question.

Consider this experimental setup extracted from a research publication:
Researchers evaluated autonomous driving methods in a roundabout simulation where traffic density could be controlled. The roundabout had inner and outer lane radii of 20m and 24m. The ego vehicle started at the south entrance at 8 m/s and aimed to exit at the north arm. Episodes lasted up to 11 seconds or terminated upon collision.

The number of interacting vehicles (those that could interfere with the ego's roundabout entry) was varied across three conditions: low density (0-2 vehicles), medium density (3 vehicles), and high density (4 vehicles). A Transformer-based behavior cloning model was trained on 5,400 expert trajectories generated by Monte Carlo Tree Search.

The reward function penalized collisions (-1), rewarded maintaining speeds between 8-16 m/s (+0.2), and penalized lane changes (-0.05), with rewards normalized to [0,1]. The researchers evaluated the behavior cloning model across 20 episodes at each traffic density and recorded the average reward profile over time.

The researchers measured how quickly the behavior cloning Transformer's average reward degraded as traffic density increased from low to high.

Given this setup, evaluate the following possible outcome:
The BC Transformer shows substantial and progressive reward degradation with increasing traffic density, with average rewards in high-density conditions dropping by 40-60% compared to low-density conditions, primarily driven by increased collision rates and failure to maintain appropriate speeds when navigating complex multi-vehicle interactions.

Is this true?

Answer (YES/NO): NO